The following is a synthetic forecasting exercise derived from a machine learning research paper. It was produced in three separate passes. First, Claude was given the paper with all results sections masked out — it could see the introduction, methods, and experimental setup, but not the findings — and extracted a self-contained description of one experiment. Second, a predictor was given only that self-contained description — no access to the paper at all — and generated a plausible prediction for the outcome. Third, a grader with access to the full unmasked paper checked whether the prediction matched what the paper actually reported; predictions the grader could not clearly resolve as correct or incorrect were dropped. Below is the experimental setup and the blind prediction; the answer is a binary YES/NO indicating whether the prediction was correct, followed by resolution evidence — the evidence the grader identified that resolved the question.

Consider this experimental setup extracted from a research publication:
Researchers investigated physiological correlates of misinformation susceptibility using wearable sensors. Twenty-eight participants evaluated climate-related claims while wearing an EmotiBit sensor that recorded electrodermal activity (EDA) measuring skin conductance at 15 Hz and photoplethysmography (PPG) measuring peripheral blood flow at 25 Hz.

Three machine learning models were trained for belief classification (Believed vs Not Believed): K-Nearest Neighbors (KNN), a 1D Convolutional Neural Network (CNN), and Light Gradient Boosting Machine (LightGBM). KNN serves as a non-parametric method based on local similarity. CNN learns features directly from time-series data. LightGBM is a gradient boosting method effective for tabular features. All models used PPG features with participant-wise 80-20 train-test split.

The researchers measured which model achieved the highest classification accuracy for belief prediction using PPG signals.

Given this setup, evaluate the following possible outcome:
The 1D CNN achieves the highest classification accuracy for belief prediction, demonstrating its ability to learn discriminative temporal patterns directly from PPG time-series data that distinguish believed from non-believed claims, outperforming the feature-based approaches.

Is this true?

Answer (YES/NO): YES